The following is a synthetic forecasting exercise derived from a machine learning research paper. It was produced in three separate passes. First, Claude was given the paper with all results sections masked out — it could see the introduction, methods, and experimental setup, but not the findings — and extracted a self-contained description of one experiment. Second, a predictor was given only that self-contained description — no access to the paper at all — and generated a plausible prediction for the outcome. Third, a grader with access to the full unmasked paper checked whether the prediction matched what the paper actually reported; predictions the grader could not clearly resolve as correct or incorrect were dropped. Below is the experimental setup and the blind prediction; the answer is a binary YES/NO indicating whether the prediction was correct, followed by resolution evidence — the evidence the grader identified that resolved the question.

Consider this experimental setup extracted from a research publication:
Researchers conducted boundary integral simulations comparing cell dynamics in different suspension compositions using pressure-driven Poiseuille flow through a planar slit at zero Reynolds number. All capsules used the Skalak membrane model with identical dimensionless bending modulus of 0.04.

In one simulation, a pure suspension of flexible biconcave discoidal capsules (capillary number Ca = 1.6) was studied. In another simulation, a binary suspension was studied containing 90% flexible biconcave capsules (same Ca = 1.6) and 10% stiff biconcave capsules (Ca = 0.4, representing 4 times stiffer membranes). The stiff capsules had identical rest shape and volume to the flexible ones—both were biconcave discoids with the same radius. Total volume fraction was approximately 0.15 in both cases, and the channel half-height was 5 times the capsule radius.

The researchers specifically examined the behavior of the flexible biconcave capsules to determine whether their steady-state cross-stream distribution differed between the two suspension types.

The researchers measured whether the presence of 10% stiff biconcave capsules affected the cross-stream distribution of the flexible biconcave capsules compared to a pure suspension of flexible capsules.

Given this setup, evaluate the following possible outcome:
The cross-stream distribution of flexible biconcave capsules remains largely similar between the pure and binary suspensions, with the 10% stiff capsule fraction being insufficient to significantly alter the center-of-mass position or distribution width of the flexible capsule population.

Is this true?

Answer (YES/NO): YES